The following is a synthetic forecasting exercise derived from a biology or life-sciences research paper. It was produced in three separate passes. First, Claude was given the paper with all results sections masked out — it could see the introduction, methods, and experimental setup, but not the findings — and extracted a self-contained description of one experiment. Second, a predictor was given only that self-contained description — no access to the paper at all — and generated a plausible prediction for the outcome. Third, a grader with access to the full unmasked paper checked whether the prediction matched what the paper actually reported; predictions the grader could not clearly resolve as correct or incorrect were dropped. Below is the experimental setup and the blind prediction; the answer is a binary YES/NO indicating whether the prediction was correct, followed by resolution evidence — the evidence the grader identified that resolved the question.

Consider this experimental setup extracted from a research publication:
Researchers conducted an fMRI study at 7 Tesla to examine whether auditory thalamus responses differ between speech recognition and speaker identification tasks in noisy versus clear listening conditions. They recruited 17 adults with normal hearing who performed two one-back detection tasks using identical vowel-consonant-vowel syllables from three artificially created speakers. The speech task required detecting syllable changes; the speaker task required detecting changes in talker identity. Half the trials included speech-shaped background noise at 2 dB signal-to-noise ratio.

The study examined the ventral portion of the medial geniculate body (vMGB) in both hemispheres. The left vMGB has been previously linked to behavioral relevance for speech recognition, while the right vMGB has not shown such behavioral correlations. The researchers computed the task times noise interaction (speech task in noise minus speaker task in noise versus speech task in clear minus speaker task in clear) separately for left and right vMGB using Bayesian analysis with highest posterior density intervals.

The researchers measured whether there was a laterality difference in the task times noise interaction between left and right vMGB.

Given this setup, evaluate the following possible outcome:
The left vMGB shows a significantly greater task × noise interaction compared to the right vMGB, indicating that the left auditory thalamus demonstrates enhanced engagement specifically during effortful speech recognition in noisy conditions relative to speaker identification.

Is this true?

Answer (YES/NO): YES